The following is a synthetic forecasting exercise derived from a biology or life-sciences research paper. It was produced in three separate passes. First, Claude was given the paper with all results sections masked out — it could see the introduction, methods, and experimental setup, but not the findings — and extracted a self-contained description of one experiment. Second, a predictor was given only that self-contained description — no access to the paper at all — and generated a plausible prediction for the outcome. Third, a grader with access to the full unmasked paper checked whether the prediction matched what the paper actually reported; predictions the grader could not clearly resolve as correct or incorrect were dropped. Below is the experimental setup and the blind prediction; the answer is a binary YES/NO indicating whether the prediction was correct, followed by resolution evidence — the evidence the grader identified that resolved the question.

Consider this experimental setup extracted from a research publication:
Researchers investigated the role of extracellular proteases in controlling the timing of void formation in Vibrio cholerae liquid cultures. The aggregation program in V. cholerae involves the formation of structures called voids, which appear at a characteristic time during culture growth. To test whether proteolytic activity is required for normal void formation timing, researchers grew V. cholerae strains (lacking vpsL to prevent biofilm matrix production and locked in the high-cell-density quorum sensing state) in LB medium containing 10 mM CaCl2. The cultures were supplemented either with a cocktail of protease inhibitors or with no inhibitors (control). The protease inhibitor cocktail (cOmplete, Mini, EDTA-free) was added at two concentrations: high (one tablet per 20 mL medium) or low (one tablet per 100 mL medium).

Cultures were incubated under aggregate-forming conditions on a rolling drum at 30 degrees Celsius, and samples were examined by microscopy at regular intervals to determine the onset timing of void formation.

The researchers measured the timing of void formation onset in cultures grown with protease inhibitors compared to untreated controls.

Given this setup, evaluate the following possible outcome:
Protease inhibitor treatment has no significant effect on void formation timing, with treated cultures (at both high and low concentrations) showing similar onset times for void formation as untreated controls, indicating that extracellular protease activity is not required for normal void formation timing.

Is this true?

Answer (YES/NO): NO